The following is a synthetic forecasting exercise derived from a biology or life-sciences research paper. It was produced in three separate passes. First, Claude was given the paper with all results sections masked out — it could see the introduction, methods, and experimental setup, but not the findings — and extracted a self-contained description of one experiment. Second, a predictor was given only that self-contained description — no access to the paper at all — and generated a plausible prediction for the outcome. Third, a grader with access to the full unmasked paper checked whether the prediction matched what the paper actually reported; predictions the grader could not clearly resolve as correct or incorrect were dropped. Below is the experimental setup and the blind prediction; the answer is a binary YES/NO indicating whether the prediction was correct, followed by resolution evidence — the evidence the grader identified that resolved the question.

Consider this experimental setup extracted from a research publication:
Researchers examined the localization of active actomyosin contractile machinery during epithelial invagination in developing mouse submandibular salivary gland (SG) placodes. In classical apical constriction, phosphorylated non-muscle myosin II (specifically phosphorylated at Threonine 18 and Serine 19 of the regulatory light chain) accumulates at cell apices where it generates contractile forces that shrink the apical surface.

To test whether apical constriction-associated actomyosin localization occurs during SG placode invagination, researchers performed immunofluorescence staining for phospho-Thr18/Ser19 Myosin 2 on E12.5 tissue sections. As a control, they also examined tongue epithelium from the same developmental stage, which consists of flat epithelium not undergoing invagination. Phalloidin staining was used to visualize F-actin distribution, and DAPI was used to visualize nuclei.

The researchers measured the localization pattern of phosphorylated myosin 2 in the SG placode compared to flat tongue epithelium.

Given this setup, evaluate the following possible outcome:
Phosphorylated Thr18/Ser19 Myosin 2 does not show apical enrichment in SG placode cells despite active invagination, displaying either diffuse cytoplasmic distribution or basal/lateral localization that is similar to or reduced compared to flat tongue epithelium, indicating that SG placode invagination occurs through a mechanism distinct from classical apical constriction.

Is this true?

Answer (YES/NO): YES